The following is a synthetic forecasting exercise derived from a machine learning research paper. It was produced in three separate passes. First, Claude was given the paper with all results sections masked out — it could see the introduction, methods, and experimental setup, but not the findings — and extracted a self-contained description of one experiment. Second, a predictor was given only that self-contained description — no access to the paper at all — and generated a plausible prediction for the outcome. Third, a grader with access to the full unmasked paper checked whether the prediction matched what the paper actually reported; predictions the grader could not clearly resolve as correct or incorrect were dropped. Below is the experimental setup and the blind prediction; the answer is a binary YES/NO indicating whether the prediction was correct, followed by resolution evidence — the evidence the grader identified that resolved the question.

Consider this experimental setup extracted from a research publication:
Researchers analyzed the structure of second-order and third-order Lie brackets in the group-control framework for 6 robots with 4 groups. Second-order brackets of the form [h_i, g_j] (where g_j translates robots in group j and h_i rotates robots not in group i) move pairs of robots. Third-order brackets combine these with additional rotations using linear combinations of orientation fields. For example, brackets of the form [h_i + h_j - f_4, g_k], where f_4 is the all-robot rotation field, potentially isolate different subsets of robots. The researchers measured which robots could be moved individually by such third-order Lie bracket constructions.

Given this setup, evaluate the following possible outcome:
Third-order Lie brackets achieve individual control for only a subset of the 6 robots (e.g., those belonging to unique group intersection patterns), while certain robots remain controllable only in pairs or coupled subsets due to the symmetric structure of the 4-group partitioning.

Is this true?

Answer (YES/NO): NO